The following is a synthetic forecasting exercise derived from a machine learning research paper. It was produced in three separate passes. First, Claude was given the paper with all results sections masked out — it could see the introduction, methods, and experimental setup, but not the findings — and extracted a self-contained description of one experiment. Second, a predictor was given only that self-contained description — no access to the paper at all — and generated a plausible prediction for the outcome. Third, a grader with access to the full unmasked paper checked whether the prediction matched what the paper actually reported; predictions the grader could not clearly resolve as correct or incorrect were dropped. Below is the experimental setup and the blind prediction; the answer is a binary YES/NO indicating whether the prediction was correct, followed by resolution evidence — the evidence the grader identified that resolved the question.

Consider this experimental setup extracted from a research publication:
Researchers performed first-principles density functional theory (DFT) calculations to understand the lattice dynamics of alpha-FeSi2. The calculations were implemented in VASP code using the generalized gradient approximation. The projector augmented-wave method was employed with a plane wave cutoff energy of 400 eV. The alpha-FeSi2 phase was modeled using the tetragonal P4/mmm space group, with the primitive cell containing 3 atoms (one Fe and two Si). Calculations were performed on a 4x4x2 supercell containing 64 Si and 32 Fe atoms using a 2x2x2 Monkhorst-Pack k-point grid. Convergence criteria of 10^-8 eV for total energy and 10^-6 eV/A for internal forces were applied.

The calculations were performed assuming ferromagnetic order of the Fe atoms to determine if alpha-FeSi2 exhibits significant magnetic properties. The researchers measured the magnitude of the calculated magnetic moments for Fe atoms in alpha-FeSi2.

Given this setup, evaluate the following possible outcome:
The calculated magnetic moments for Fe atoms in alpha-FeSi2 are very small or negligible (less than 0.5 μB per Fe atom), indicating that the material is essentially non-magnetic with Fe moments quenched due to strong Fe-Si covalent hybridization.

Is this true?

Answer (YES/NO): YES